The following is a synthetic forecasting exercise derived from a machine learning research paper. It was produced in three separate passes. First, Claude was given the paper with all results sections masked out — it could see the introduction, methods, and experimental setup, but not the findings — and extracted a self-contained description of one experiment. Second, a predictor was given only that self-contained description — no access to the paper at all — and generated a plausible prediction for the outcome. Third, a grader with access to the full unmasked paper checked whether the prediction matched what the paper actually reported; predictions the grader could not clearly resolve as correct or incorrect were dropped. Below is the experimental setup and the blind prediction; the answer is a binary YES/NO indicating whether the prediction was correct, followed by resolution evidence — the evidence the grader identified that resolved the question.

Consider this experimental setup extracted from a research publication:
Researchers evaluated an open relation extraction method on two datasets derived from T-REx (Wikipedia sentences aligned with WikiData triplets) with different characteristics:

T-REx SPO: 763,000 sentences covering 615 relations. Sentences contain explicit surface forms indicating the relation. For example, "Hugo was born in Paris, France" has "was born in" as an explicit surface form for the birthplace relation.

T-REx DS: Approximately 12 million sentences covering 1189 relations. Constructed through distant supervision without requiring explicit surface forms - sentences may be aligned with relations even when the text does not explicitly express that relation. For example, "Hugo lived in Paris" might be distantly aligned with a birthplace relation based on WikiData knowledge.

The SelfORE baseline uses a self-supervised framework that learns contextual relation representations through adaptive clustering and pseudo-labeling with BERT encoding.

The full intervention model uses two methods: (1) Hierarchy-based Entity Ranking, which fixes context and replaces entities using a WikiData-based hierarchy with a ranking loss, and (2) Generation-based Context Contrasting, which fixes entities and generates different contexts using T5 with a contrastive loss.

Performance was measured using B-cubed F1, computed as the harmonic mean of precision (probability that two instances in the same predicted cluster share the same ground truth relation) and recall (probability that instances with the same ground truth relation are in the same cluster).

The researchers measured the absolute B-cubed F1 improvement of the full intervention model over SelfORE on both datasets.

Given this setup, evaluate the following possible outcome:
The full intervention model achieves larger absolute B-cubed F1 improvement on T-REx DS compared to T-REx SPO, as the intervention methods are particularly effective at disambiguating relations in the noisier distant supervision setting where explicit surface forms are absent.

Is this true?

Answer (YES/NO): YES